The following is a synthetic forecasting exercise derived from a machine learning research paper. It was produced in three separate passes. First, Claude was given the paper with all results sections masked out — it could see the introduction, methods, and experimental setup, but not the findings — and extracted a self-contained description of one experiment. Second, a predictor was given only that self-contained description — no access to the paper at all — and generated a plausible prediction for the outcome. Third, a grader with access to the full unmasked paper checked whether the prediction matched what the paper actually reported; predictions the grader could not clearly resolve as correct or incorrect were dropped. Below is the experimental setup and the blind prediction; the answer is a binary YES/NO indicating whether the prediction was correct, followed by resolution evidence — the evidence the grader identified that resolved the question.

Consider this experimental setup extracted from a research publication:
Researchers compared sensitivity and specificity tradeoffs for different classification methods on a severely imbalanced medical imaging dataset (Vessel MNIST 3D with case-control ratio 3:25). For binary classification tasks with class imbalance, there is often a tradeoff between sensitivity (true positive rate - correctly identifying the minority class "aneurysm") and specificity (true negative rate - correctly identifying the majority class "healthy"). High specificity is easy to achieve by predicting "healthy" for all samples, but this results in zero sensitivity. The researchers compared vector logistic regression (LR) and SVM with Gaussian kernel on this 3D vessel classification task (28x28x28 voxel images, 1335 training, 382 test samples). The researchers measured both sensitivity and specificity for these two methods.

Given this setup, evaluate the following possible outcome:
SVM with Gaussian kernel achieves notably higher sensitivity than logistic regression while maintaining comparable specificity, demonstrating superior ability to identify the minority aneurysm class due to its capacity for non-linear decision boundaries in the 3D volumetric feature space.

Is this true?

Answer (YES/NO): NO